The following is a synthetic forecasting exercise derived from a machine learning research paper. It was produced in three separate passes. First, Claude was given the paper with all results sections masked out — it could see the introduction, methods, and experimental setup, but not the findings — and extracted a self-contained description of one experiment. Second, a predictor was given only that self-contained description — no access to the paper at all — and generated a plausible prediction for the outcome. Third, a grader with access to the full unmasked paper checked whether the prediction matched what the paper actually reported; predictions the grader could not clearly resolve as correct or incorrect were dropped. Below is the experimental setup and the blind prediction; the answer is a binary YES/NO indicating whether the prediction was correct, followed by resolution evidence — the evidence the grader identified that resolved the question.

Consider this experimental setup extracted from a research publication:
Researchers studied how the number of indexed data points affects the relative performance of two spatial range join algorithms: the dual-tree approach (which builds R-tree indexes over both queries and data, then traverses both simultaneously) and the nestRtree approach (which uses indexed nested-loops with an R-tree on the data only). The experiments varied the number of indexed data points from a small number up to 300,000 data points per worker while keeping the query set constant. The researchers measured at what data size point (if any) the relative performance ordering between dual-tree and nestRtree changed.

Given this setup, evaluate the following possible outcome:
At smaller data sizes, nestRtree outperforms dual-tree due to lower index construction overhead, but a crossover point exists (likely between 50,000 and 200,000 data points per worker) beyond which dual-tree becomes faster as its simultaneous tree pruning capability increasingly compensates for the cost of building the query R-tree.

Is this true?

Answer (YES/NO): NO